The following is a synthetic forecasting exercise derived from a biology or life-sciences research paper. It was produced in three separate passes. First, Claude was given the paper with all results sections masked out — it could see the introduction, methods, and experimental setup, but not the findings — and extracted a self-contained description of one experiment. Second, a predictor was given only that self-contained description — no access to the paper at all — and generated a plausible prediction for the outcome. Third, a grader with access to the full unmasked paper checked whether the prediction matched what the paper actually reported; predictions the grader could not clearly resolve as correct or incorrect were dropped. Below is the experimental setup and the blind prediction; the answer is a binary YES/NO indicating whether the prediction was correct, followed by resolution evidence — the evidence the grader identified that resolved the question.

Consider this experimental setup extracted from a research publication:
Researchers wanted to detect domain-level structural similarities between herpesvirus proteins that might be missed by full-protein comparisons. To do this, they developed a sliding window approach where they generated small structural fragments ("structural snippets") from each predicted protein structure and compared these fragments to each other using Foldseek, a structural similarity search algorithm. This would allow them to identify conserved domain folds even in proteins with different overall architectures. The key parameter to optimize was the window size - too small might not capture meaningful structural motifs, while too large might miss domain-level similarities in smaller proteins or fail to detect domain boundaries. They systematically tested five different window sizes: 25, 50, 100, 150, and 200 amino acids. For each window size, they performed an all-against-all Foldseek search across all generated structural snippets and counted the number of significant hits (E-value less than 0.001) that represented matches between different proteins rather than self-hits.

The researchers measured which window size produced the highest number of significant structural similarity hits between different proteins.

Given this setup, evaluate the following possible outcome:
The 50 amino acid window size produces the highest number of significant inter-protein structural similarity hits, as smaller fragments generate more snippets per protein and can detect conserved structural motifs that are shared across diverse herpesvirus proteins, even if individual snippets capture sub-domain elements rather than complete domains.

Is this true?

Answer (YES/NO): NO